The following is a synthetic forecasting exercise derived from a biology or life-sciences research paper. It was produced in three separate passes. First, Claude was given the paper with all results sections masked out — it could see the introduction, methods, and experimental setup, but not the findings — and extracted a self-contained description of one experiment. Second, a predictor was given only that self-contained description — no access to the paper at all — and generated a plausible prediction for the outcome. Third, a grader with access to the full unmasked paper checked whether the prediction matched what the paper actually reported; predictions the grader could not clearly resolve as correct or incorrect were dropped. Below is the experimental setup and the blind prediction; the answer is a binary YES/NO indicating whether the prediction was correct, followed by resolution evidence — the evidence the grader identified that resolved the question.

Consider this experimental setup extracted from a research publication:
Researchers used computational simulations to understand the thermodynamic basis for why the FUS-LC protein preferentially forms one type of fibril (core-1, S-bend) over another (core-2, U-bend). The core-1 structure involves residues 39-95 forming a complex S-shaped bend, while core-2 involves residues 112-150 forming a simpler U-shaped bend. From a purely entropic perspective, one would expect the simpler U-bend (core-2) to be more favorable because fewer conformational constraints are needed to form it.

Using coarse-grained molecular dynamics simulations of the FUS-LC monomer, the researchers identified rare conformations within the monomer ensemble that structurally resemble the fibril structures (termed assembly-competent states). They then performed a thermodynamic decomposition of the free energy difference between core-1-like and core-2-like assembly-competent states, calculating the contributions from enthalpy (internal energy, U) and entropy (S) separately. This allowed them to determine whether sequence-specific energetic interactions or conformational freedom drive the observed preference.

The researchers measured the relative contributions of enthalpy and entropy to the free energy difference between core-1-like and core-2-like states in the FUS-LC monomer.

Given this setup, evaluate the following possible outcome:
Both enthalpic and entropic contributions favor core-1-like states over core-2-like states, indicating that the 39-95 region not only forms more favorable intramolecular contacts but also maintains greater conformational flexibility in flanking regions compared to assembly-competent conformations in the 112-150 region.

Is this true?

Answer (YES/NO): NO